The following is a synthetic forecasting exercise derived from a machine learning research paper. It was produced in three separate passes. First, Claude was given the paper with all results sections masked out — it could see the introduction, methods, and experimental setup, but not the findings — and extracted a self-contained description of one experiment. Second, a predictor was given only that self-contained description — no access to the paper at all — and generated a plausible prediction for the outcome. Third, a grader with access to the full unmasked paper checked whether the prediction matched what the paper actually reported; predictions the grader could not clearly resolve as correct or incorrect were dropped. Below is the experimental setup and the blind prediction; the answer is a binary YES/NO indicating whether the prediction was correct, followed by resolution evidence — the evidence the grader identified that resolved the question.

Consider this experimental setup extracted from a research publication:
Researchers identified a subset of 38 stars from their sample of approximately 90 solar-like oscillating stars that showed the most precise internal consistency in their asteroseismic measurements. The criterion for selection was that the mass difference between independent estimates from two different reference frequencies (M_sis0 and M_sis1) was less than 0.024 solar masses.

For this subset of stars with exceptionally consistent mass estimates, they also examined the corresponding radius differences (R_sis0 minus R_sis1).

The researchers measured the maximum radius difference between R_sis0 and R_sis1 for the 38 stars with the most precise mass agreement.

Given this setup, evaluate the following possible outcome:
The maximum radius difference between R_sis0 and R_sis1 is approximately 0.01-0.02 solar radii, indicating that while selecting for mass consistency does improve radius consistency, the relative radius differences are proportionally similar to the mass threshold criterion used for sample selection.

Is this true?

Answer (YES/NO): NO